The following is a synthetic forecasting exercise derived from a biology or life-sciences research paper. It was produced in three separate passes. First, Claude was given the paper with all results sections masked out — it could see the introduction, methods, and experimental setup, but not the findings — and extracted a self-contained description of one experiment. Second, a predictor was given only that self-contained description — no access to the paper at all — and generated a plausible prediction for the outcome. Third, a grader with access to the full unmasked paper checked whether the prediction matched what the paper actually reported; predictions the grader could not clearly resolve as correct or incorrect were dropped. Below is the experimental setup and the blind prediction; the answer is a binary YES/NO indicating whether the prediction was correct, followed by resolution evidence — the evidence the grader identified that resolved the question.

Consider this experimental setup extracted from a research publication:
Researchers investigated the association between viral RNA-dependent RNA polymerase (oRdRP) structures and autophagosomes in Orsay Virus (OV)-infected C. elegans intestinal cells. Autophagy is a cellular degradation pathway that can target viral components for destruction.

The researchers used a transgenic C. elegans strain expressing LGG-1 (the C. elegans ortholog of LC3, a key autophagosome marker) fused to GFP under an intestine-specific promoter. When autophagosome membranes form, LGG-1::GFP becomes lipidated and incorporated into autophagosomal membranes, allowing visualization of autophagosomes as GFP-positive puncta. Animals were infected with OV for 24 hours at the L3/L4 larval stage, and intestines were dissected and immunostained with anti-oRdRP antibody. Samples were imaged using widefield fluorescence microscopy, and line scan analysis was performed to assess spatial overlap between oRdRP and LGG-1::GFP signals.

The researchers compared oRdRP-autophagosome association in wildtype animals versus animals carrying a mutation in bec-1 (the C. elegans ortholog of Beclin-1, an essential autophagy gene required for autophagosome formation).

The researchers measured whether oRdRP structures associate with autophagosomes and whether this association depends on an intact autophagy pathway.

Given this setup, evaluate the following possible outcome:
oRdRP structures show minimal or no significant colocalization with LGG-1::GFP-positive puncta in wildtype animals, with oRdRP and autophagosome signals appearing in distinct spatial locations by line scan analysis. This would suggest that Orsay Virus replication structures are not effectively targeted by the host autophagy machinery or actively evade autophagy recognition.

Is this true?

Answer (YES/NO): NO